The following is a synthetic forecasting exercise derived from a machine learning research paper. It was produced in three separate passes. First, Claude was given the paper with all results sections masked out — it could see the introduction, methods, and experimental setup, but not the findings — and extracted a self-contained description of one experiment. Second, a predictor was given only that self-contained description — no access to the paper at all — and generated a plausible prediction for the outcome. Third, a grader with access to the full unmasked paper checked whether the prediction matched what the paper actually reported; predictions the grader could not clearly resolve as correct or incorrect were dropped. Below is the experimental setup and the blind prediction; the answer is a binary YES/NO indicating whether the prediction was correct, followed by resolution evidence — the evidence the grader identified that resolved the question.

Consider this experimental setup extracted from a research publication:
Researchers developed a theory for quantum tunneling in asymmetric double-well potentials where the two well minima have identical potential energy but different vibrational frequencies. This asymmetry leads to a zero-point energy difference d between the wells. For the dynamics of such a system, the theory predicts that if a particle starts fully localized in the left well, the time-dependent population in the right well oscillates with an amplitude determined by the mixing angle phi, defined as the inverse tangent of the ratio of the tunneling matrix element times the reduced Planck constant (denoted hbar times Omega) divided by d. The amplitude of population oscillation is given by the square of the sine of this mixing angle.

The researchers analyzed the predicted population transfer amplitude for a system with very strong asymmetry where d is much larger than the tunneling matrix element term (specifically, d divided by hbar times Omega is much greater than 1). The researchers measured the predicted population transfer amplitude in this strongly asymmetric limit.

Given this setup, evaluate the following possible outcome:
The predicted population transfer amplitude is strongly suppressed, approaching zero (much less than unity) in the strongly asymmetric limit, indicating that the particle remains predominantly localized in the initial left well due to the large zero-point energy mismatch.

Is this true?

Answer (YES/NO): YES